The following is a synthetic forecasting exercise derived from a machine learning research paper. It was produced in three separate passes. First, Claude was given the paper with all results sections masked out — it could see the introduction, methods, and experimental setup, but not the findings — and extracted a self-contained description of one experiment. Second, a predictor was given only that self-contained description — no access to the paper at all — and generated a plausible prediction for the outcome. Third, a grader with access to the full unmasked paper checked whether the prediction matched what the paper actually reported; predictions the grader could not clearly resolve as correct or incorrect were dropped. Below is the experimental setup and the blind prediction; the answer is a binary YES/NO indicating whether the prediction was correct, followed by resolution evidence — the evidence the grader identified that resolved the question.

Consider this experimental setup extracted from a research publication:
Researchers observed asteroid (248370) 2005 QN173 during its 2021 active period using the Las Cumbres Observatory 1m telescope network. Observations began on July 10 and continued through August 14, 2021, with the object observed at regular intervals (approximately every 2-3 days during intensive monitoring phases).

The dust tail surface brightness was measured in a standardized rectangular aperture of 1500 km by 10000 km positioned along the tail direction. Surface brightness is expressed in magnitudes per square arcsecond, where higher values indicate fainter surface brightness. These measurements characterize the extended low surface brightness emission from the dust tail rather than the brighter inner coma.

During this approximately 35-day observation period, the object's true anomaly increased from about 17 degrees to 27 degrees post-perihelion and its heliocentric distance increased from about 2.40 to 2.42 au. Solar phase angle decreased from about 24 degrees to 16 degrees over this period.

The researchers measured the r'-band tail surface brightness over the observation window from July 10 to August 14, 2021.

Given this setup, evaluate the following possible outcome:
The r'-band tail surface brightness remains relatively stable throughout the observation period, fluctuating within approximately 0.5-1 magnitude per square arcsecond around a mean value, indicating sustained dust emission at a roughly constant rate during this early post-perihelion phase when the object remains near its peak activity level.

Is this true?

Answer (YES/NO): YES